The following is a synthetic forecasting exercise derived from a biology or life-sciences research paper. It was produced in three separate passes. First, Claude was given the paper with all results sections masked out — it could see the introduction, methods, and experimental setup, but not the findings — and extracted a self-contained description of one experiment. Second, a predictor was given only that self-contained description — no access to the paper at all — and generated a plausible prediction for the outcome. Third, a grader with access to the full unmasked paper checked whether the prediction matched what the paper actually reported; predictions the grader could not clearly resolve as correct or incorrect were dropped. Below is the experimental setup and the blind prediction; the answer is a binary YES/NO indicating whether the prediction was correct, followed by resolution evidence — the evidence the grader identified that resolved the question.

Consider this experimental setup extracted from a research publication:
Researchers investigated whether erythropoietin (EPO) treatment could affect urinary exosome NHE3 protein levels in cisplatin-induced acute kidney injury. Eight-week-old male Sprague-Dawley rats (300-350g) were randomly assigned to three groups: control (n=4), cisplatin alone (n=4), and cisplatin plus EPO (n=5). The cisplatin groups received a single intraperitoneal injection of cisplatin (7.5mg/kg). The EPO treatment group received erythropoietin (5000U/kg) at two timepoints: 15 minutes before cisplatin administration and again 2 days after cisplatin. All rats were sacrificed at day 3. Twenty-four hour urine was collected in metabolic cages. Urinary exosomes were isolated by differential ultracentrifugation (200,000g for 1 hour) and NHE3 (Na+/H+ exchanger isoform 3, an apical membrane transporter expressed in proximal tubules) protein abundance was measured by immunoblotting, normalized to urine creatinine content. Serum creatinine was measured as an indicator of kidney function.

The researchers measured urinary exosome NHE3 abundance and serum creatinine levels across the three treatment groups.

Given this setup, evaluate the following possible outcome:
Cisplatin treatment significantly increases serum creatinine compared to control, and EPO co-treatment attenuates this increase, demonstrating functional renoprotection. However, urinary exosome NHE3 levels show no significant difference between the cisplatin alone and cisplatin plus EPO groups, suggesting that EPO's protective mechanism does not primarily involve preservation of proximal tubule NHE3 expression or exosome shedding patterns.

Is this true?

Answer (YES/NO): NO